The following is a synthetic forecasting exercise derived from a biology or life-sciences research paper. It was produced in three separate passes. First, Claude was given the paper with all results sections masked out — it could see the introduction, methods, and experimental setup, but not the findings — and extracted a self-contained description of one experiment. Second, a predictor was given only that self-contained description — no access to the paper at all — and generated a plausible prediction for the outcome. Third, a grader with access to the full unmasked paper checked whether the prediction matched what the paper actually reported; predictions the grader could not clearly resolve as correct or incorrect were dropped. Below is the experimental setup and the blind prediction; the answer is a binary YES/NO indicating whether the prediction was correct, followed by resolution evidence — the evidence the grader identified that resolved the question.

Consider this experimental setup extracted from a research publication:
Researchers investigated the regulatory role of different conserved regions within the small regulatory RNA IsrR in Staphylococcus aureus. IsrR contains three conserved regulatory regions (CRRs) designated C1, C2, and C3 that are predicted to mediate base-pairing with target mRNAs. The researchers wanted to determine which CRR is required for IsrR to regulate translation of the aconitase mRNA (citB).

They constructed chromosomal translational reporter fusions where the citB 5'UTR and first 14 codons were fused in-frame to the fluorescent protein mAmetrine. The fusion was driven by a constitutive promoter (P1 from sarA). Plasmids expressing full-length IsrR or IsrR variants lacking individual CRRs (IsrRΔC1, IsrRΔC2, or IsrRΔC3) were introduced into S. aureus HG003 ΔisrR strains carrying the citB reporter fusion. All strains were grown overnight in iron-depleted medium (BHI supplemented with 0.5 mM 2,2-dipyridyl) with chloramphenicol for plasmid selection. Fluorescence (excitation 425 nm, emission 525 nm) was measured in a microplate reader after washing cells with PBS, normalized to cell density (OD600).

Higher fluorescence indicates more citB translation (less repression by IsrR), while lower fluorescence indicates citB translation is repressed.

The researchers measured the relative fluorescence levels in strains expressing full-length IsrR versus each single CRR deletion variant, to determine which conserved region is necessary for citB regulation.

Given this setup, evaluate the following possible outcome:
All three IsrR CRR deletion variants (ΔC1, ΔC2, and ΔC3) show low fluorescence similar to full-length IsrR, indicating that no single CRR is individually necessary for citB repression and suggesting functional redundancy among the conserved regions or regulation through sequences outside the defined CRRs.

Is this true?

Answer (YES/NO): NO